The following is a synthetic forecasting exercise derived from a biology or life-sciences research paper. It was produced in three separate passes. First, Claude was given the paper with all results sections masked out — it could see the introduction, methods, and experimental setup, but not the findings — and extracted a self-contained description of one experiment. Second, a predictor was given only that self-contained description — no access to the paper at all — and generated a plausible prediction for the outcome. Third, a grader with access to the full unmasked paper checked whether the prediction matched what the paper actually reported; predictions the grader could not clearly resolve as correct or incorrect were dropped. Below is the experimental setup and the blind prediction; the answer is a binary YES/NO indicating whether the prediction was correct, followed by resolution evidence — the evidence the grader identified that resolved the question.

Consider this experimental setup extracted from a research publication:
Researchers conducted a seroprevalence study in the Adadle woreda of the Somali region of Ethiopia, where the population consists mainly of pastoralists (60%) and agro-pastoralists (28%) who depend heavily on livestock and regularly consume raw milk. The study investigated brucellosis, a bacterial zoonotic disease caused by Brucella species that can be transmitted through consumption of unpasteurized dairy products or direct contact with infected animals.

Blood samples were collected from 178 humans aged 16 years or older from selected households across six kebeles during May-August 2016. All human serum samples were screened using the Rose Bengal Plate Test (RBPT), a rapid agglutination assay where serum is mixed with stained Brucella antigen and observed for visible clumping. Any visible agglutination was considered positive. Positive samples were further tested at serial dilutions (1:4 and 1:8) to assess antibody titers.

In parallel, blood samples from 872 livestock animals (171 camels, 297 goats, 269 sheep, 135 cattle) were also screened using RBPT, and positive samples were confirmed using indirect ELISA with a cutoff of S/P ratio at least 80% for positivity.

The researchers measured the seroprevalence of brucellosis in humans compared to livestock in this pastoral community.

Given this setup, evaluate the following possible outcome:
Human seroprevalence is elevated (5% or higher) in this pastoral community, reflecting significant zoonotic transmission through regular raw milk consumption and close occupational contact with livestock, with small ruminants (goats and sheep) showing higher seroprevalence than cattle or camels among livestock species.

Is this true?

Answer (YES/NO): NO